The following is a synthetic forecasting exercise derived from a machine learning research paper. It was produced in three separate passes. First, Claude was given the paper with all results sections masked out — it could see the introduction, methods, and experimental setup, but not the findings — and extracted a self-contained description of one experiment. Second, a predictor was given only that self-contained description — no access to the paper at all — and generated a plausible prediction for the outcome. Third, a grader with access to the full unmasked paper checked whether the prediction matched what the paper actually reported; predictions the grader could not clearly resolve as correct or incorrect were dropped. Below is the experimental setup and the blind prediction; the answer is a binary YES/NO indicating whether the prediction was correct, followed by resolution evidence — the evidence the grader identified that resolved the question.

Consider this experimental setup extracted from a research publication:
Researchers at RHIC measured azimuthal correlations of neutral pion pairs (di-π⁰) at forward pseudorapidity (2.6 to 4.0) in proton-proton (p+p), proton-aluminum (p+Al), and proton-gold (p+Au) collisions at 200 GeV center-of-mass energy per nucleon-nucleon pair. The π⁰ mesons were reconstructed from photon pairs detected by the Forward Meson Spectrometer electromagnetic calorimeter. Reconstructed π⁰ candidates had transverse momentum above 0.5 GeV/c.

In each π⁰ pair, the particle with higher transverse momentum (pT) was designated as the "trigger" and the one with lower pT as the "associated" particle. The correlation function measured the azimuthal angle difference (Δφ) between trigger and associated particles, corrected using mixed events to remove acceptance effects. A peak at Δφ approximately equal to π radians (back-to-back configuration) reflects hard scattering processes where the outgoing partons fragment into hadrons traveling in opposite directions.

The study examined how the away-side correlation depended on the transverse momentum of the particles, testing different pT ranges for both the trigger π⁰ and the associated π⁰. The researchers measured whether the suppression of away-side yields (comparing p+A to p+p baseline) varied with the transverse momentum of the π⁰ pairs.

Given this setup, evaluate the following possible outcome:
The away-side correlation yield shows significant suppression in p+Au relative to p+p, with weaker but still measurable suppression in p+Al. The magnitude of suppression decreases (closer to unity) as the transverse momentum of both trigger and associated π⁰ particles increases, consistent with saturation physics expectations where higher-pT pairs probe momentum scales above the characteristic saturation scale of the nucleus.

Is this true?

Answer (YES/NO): YES